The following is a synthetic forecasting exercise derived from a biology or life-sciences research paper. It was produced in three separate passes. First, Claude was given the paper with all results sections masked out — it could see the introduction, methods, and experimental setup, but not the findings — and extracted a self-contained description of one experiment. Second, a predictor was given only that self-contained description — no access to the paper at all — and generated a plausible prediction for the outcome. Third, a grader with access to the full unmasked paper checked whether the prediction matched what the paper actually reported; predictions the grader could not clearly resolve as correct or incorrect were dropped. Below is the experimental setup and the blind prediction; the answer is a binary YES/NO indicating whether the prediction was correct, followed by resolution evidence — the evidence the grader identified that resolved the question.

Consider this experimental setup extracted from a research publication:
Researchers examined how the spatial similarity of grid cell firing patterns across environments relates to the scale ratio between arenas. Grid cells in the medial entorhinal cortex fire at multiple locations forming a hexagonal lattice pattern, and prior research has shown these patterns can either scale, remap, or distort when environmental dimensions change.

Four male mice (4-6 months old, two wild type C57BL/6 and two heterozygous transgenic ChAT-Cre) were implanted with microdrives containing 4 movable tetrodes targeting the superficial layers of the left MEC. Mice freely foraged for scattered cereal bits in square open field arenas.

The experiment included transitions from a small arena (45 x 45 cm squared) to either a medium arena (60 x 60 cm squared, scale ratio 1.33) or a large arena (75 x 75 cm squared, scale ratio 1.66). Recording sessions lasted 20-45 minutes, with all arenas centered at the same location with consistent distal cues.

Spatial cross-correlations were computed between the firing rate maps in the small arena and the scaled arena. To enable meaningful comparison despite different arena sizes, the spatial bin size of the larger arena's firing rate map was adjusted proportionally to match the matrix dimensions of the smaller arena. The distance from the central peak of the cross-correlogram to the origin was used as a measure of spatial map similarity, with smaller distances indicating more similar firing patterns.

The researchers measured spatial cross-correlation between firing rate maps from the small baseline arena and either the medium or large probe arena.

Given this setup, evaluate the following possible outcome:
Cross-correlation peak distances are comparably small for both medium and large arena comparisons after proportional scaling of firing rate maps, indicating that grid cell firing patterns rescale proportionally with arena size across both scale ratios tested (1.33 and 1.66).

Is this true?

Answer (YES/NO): NO